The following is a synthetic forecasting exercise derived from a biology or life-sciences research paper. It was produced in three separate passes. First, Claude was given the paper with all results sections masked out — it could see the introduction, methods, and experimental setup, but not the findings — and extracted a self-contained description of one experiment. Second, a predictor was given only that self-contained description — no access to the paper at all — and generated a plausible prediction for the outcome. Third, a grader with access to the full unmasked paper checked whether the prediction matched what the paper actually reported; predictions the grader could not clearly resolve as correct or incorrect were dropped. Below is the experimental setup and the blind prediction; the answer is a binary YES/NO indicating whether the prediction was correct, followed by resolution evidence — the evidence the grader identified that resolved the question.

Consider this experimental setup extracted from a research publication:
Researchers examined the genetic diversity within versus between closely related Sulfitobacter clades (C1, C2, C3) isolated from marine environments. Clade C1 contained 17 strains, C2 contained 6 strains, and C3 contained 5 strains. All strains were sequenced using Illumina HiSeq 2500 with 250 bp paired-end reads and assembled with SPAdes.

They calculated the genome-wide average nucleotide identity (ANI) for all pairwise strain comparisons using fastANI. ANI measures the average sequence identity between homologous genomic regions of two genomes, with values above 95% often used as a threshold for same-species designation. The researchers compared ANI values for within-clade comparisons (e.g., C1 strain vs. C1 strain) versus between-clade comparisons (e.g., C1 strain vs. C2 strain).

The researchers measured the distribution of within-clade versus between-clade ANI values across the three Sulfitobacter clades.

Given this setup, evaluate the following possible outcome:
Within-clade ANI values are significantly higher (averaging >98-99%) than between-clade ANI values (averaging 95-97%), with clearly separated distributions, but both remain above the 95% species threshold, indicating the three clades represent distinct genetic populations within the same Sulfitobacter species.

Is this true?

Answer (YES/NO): NO